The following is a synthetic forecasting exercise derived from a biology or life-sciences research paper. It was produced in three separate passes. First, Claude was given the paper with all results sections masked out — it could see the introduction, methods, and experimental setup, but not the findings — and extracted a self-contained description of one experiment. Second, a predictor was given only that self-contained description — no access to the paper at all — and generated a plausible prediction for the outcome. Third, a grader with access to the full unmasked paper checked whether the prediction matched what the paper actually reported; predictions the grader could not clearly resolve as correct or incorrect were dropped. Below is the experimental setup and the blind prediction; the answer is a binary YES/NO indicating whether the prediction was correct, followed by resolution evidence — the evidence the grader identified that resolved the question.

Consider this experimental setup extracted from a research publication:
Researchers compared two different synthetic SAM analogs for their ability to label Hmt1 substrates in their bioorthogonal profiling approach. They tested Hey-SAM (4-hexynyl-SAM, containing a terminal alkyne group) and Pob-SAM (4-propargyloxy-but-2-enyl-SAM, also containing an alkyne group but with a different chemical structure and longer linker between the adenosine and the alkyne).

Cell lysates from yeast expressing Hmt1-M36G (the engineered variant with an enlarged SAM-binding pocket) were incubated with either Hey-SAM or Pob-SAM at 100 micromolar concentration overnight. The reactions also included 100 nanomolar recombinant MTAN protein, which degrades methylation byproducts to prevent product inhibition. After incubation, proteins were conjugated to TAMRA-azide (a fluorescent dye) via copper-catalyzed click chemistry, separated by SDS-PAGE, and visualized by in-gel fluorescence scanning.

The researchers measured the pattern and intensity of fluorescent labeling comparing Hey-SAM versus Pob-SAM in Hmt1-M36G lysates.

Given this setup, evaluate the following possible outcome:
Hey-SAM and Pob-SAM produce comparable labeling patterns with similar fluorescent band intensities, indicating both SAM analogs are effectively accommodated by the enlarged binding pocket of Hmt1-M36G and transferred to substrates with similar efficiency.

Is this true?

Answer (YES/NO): NO